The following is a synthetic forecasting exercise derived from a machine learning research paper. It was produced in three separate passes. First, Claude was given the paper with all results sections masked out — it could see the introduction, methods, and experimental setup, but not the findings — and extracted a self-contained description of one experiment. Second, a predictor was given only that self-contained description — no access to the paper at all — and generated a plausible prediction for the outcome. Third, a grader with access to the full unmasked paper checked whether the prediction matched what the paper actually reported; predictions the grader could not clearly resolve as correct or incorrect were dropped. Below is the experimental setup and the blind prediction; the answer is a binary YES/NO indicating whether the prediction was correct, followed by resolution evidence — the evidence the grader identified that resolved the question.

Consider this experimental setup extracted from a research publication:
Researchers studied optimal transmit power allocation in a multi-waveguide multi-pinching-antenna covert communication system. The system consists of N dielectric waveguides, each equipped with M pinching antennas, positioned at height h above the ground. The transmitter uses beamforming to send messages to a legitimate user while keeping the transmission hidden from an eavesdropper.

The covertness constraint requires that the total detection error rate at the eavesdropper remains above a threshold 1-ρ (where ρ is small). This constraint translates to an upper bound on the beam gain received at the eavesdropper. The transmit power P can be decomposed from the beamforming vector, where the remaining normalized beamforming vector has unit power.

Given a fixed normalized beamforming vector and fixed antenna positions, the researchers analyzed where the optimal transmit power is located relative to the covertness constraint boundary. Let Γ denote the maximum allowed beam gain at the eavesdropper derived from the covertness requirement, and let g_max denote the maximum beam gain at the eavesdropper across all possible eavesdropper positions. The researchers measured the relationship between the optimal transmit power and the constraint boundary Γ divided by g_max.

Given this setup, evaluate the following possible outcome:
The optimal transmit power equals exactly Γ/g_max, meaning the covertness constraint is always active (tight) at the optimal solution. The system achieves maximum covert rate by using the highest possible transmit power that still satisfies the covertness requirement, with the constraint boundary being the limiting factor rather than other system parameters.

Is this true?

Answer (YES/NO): NO